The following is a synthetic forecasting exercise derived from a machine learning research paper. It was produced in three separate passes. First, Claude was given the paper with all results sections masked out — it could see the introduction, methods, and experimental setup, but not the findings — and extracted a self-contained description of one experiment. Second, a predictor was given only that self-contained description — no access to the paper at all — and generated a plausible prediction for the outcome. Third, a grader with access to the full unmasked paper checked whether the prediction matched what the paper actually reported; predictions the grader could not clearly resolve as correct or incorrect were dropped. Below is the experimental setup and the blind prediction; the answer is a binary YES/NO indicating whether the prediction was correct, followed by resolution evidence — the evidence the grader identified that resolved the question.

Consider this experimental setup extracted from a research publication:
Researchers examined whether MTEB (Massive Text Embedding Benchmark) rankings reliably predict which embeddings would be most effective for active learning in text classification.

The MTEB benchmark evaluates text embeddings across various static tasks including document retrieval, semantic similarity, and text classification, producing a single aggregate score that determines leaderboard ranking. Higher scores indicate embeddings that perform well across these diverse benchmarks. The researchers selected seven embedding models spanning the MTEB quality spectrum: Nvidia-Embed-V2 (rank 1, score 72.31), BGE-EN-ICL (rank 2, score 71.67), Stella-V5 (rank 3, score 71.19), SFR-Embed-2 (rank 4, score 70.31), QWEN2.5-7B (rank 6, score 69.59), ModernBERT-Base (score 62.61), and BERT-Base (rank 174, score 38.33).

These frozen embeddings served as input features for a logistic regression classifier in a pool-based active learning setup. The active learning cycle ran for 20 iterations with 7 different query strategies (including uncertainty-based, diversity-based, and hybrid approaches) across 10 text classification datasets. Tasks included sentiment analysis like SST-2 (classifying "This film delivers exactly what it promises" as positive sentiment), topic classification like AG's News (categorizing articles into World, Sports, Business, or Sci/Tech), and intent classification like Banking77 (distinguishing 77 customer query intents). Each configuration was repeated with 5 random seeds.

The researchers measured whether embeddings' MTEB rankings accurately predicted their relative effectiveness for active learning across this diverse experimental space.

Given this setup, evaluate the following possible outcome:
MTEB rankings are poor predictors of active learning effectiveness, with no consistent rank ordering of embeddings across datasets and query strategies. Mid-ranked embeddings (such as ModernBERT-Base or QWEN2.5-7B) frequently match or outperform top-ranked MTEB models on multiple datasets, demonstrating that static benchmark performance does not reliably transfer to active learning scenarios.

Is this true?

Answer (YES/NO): NO